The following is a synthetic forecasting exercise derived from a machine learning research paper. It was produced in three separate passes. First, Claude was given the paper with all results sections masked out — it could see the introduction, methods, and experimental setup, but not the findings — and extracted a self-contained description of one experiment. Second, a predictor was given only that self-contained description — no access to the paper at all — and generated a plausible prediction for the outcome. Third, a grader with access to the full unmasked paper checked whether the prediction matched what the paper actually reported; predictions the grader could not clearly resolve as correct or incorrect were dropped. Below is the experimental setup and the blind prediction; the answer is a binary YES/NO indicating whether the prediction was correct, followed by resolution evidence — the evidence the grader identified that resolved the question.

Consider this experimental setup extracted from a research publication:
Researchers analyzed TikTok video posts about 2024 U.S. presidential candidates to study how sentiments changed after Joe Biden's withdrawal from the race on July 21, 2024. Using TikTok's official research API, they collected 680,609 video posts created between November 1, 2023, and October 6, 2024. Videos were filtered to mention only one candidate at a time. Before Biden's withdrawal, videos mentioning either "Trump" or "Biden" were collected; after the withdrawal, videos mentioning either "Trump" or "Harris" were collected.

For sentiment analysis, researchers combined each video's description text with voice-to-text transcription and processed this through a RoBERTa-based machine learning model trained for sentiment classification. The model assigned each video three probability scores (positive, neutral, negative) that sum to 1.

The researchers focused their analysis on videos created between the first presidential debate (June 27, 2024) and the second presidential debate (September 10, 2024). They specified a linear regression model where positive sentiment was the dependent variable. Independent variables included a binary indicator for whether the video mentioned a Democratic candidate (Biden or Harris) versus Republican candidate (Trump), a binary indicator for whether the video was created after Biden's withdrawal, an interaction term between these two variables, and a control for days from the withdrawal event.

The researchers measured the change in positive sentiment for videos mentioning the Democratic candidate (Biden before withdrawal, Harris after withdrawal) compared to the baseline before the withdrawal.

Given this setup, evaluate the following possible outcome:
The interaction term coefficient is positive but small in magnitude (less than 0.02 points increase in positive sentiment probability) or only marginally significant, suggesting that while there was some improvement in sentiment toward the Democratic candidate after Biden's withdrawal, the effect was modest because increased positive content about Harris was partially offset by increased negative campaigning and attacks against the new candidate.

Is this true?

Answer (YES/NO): NO